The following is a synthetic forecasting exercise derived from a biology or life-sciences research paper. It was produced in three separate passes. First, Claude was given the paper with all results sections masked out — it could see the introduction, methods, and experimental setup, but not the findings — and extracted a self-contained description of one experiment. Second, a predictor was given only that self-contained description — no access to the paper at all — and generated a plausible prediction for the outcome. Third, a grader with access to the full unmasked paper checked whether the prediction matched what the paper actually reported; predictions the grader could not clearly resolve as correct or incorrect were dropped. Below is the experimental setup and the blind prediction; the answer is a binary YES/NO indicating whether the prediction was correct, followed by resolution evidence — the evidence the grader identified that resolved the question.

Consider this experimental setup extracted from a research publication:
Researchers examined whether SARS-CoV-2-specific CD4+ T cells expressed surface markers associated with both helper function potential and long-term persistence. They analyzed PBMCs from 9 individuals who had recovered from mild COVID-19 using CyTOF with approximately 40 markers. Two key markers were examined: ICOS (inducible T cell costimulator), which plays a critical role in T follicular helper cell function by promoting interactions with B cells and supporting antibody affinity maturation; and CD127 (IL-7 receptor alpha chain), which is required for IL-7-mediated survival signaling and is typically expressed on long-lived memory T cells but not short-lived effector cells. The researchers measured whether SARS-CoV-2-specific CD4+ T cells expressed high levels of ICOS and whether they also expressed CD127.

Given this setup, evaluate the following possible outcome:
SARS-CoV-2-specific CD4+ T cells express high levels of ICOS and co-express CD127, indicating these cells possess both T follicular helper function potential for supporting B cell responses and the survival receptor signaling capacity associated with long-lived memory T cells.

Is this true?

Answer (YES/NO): YES